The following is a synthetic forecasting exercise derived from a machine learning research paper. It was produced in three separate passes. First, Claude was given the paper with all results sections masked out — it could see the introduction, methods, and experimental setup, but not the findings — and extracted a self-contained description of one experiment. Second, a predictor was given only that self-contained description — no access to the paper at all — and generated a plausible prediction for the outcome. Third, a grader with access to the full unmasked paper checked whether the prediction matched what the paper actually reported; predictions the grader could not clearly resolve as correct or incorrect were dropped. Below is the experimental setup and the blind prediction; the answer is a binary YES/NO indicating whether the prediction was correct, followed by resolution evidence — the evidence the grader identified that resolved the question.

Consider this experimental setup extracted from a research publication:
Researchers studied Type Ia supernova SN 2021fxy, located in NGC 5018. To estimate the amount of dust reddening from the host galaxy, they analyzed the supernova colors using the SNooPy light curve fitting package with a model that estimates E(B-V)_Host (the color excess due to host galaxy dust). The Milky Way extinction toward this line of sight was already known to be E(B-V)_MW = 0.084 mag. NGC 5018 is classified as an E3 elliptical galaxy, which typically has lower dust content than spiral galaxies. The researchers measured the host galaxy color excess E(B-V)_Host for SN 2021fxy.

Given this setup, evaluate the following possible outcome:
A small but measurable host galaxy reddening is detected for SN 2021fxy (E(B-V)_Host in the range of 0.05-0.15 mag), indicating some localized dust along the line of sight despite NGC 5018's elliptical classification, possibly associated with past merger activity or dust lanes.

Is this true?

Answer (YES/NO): NO